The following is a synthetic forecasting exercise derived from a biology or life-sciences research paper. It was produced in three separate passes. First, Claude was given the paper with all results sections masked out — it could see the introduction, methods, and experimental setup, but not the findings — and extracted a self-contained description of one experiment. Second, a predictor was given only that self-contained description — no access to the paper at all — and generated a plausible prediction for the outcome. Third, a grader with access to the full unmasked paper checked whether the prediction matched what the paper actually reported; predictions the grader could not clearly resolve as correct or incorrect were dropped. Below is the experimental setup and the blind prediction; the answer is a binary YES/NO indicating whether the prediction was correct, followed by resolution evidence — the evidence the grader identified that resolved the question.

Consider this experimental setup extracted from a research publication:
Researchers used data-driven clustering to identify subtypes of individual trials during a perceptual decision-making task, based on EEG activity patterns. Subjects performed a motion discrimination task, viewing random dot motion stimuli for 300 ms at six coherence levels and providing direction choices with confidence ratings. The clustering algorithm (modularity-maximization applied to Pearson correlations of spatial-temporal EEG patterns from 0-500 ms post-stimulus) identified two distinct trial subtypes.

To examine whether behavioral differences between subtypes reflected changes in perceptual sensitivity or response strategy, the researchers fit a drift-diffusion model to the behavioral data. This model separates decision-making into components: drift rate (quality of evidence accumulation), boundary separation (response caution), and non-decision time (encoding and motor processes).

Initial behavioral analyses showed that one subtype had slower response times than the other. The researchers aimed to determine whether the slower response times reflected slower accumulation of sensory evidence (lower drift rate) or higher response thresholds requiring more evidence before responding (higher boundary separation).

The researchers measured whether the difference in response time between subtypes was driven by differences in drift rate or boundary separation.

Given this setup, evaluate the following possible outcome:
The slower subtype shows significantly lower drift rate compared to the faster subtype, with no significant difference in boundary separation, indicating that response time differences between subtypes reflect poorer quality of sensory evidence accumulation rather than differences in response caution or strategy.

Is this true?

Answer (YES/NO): NO